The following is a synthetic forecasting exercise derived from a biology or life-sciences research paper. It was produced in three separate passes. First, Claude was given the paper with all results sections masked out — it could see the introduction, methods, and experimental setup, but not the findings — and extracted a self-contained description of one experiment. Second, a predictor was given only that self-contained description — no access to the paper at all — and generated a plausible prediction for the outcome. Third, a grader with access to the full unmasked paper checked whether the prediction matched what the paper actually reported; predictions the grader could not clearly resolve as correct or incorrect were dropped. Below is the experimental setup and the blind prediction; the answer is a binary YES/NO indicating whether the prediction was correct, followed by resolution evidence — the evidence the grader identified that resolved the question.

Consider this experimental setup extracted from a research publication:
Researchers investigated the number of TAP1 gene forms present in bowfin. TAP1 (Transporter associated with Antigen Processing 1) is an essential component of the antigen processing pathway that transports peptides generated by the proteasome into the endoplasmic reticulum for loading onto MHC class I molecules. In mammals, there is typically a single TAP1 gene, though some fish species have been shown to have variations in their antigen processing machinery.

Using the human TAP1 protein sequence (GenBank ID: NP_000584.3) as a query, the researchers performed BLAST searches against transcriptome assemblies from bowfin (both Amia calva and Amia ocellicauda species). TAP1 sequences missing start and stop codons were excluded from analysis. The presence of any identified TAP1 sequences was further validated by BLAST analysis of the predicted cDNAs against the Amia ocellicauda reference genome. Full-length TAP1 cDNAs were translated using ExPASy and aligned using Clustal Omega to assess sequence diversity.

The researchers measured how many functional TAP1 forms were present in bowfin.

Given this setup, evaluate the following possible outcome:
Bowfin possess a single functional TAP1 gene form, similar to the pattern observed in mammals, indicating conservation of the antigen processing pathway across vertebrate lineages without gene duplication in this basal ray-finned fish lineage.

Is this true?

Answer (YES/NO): NO